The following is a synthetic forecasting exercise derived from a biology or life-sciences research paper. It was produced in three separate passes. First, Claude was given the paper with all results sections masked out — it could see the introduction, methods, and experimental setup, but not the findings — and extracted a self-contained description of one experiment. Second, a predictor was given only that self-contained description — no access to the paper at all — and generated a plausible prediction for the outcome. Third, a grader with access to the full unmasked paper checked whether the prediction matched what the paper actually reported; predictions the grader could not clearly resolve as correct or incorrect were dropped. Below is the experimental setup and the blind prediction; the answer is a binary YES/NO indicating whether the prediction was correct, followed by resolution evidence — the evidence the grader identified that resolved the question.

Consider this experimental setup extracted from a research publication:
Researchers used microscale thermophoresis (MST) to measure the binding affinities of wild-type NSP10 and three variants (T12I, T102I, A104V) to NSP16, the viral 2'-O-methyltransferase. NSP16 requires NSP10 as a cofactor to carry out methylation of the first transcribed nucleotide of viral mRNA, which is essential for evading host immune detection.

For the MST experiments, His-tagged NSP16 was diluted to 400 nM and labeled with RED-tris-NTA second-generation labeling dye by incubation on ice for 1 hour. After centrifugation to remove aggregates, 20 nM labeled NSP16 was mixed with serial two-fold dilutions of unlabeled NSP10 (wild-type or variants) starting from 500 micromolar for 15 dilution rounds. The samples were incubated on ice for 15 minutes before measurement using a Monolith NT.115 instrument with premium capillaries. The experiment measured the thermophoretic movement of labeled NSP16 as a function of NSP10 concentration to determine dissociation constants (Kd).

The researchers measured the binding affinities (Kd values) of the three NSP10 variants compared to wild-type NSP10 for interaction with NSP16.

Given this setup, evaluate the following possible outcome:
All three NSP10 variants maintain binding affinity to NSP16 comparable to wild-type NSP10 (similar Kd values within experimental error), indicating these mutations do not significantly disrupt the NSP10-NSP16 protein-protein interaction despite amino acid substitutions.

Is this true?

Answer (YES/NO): NO